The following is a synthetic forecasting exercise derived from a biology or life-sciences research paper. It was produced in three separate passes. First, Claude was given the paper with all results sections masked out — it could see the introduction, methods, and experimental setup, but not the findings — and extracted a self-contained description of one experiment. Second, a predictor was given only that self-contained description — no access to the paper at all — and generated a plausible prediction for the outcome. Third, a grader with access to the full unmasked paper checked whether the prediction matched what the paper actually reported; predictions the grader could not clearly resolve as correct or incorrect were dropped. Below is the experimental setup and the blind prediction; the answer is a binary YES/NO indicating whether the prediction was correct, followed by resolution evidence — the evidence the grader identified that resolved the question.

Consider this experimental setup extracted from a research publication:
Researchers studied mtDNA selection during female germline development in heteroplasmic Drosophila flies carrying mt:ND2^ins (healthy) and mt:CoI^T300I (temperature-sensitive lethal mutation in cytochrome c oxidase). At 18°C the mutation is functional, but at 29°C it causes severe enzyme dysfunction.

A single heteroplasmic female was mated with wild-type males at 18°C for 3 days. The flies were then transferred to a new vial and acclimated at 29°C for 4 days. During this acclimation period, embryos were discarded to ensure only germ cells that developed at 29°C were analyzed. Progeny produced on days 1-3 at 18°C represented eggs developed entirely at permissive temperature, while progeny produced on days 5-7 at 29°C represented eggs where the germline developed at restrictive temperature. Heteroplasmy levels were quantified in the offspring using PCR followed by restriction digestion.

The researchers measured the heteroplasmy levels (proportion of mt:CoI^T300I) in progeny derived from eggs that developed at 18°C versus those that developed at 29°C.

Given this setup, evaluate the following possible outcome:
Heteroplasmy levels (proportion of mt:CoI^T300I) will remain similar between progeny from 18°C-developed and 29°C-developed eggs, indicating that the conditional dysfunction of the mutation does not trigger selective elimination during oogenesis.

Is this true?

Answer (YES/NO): NO